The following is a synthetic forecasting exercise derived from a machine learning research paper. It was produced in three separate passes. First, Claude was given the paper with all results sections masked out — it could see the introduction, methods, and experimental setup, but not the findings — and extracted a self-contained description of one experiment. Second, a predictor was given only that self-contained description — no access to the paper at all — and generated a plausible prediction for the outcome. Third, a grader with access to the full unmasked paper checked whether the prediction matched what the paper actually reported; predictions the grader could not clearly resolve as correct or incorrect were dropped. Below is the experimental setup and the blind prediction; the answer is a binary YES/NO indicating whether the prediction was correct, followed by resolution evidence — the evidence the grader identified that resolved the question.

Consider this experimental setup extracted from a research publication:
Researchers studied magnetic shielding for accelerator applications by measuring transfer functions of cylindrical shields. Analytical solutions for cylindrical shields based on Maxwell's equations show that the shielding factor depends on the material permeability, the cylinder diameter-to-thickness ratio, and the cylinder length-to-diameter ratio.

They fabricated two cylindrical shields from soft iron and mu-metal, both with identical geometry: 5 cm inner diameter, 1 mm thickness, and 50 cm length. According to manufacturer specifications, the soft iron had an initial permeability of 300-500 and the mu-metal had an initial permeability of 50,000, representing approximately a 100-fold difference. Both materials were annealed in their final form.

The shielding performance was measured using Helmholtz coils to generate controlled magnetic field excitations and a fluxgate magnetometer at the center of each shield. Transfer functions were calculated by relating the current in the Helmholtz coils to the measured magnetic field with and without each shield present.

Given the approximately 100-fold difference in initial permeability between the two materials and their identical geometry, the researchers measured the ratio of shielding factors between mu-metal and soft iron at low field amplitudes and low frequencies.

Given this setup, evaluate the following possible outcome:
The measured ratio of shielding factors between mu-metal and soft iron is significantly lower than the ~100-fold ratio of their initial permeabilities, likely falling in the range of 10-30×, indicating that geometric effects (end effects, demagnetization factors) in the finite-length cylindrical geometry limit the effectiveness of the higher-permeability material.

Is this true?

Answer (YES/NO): NO